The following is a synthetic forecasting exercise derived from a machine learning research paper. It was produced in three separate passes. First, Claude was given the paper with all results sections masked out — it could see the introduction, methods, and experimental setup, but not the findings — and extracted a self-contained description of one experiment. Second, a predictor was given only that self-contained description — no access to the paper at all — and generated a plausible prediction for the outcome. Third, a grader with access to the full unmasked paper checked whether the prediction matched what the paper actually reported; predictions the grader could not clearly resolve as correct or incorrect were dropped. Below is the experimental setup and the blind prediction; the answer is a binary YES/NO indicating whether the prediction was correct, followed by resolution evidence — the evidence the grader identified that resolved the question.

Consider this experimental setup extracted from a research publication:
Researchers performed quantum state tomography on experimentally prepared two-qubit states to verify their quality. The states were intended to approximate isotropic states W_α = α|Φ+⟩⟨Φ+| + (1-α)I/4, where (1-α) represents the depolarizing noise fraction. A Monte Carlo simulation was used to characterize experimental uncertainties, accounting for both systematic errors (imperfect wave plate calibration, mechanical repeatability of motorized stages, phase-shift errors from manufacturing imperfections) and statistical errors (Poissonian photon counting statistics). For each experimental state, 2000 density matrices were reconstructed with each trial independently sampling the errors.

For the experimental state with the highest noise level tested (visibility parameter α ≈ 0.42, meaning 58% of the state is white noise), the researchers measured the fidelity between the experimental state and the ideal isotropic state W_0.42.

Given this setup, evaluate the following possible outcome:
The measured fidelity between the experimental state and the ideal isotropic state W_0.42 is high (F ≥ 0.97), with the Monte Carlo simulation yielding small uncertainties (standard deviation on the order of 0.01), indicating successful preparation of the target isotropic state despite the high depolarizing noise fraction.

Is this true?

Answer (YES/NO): NO